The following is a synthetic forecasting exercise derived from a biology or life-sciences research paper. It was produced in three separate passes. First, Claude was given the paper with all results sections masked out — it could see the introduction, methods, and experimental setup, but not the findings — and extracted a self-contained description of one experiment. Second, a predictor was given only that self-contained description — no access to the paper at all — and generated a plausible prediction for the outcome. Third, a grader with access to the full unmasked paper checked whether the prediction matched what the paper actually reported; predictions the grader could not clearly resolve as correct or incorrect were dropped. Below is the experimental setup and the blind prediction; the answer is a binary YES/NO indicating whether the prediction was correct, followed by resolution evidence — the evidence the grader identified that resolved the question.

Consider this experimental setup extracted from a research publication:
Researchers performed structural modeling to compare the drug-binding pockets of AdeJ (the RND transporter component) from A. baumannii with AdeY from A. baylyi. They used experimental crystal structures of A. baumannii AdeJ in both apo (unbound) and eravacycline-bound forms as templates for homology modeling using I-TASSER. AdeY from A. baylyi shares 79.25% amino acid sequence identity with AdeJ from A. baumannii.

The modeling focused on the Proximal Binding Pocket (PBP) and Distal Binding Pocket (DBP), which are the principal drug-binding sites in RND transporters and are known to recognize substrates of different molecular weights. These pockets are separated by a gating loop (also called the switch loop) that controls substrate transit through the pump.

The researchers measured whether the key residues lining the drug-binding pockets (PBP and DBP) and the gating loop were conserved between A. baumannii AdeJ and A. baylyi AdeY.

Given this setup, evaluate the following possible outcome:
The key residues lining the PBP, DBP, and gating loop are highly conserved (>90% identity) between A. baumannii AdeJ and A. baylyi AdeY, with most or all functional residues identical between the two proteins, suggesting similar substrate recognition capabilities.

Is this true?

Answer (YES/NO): YES